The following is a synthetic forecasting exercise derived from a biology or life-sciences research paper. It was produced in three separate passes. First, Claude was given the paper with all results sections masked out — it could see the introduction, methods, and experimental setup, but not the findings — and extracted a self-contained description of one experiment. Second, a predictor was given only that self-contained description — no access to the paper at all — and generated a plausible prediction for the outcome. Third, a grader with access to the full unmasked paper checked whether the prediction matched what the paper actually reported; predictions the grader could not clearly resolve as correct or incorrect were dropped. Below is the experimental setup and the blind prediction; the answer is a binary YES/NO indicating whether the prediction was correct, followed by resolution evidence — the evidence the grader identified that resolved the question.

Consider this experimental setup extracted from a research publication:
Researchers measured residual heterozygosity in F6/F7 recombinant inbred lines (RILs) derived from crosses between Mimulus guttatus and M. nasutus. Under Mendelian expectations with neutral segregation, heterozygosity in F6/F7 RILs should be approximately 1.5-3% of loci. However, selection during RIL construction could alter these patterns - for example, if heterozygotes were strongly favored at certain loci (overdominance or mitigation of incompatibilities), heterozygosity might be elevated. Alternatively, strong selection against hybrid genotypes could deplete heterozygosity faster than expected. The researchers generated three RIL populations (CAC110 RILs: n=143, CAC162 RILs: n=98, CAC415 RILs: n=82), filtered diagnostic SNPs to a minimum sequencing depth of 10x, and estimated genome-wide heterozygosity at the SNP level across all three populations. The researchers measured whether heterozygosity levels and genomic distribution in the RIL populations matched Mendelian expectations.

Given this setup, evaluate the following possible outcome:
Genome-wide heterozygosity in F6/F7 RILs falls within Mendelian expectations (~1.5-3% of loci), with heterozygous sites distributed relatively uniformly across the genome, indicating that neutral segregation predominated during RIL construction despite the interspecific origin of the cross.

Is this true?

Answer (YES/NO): YES